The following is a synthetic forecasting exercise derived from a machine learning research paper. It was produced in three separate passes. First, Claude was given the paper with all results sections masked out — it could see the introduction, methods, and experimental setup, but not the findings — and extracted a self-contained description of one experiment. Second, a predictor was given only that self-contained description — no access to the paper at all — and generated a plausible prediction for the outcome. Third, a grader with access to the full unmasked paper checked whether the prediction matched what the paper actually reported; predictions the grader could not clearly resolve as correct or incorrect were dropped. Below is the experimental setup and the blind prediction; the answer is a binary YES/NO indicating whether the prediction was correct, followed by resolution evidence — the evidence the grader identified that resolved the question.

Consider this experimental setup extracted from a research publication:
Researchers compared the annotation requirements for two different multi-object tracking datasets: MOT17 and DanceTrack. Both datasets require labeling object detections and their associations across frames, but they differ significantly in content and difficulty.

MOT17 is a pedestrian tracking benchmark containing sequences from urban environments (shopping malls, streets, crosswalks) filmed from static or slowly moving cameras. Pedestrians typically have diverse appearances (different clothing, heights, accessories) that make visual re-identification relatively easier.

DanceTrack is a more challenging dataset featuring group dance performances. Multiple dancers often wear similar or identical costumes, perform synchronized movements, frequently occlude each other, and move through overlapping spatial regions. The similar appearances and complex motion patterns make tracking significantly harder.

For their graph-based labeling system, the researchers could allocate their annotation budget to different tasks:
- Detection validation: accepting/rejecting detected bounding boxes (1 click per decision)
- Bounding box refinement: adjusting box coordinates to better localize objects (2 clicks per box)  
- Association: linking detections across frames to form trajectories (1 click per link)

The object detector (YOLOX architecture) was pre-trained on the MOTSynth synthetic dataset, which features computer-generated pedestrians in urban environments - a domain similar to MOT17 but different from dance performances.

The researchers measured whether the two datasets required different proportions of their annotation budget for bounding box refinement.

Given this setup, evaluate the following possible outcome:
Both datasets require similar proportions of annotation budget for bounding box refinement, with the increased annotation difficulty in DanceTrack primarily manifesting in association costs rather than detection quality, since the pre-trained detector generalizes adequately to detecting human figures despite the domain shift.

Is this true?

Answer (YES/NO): NO